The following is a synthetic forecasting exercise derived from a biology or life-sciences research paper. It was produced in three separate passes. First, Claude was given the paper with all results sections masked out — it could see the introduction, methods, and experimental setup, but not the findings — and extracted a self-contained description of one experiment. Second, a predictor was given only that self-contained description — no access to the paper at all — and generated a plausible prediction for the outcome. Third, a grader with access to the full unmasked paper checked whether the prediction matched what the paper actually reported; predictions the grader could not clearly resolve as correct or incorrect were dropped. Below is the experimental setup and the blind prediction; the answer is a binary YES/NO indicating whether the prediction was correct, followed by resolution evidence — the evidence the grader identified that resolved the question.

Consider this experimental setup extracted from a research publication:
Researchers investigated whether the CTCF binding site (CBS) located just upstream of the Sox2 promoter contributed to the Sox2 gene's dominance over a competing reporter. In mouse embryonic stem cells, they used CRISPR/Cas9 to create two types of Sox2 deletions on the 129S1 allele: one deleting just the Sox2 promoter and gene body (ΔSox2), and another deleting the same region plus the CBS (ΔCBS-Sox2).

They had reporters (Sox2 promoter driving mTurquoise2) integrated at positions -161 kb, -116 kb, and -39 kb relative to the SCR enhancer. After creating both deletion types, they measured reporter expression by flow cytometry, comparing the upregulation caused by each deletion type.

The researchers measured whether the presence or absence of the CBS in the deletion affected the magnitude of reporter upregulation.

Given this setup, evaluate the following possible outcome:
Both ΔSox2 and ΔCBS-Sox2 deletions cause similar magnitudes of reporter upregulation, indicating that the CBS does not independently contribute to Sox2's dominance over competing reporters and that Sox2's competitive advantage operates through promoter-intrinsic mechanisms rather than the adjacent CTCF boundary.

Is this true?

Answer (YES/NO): NO